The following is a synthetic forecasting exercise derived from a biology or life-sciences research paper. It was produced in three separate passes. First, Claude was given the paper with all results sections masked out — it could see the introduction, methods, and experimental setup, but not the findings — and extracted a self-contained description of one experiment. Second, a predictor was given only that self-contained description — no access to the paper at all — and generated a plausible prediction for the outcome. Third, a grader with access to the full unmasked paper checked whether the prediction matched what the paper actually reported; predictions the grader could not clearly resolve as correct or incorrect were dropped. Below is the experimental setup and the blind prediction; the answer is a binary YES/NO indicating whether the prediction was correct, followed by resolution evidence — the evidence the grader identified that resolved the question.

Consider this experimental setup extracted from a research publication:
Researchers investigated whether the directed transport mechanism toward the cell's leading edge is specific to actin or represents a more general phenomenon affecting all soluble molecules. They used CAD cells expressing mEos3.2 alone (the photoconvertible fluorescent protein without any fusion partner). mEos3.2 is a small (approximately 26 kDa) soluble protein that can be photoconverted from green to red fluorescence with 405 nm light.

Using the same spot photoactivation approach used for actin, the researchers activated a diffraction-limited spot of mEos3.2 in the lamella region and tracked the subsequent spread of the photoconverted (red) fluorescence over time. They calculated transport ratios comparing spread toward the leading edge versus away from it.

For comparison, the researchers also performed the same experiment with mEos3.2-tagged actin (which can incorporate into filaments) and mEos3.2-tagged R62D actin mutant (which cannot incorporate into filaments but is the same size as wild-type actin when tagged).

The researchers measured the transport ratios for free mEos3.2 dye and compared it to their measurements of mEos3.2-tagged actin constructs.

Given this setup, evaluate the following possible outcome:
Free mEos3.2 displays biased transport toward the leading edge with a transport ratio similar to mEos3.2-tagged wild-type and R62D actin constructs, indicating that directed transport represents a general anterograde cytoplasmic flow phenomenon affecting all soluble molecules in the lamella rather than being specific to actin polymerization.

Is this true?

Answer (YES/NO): YES